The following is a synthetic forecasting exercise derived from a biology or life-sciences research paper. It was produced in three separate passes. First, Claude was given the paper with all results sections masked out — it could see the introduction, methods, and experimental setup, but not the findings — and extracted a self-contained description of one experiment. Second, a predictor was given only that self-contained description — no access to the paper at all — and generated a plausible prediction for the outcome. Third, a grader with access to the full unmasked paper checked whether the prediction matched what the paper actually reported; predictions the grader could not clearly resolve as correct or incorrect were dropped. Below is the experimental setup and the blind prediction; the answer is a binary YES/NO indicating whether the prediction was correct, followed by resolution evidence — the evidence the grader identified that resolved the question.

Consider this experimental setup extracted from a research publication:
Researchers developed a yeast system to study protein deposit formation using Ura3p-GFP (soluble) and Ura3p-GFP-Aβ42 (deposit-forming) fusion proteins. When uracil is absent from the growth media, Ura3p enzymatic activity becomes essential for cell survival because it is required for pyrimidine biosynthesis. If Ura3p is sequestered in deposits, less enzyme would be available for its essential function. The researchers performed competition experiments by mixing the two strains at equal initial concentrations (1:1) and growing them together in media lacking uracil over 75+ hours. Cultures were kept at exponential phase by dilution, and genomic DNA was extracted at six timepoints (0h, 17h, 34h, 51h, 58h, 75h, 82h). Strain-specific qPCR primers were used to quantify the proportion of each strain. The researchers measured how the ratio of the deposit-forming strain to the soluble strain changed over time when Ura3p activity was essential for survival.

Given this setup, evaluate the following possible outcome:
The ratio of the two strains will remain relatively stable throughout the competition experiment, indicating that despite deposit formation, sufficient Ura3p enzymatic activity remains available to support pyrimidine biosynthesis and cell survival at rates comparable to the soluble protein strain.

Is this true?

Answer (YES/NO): NO